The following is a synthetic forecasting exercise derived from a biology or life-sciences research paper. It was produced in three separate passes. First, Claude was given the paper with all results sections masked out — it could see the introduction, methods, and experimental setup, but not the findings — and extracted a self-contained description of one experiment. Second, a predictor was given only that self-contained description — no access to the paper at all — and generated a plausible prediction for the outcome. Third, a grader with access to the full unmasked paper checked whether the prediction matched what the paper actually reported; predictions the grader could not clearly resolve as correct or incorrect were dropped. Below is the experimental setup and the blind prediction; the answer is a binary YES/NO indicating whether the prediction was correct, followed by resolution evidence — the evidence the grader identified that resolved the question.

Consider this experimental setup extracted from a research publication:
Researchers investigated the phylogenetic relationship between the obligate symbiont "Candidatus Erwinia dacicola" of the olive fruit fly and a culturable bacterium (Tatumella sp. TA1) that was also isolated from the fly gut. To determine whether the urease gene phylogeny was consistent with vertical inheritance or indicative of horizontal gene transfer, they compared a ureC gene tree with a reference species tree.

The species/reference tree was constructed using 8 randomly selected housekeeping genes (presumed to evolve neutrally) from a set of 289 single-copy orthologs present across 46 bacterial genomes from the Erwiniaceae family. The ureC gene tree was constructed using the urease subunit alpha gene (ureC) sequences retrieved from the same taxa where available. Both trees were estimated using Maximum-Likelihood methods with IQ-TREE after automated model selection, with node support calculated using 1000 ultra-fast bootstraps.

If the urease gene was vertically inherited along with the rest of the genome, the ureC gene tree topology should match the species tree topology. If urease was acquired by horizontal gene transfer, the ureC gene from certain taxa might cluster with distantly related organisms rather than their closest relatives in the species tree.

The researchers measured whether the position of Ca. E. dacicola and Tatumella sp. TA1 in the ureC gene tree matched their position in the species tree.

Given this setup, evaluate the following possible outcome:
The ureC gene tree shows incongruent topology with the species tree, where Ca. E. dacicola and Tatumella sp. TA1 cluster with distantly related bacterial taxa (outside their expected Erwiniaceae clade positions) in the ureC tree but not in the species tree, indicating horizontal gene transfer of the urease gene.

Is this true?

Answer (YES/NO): NO